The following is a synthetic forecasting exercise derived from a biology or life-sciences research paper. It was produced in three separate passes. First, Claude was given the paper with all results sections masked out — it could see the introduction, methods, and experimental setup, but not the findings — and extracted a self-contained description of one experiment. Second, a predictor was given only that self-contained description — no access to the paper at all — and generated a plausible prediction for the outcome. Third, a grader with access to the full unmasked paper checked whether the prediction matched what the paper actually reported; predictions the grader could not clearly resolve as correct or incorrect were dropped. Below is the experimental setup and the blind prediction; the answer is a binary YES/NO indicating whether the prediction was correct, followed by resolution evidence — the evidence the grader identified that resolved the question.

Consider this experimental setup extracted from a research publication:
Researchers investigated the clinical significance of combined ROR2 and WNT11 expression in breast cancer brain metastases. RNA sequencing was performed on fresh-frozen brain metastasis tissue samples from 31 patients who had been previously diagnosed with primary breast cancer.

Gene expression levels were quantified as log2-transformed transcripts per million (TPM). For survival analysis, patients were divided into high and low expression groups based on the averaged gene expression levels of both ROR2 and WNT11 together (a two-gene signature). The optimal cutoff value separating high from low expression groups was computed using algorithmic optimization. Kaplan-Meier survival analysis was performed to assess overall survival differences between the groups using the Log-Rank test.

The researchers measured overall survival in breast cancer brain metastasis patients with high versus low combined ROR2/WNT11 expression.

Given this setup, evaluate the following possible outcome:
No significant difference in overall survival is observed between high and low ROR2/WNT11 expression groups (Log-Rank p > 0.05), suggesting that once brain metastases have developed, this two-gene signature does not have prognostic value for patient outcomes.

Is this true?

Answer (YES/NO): NO